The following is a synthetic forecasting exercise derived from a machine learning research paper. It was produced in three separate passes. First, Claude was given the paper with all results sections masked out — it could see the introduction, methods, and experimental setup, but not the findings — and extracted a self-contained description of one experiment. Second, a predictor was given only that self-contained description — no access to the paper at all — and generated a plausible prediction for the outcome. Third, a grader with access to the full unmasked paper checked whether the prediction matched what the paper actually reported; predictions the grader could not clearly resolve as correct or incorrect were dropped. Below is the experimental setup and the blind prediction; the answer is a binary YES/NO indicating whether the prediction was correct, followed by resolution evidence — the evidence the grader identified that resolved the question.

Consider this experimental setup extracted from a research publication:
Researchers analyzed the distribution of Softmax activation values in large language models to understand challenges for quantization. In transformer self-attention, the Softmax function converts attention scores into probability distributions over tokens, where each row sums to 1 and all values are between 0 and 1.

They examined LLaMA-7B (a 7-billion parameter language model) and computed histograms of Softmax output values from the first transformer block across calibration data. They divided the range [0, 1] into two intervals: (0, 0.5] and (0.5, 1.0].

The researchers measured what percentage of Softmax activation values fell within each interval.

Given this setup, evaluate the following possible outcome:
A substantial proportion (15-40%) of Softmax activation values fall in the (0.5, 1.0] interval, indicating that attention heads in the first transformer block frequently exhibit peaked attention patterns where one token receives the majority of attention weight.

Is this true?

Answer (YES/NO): NO